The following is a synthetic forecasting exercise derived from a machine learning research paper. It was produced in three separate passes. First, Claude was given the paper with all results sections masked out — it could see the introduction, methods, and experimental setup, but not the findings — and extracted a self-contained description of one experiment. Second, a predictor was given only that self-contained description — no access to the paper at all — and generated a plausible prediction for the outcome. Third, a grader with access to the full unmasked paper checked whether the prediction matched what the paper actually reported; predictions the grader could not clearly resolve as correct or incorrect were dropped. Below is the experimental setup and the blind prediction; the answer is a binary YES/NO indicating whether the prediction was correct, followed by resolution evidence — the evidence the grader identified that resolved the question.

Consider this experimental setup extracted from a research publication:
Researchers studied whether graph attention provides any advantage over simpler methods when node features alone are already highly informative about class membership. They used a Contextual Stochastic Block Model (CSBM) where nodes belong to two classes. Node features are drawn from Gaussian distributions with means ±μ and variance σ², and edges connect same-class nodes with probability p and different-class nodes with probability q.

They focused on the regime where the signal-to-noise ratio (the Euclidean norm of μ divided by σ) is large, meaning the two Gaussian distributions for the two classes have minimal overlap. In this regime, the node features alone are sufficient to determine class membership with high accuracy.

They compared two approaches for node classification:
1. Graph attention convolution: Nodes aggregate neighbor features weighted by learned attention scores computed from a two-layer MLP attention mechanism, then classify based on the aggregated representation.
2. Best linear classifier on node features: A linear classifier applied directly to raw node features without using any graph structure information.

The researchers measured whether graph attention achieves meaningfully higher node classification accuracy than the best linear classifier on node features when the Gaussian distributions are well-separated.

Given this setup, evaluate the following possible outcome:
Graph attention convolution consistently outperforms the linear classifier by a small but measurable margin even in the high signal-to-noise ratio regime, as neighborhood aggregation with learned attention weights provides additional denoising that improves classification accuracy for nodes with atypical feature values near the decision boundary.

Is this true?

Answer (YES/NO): NO